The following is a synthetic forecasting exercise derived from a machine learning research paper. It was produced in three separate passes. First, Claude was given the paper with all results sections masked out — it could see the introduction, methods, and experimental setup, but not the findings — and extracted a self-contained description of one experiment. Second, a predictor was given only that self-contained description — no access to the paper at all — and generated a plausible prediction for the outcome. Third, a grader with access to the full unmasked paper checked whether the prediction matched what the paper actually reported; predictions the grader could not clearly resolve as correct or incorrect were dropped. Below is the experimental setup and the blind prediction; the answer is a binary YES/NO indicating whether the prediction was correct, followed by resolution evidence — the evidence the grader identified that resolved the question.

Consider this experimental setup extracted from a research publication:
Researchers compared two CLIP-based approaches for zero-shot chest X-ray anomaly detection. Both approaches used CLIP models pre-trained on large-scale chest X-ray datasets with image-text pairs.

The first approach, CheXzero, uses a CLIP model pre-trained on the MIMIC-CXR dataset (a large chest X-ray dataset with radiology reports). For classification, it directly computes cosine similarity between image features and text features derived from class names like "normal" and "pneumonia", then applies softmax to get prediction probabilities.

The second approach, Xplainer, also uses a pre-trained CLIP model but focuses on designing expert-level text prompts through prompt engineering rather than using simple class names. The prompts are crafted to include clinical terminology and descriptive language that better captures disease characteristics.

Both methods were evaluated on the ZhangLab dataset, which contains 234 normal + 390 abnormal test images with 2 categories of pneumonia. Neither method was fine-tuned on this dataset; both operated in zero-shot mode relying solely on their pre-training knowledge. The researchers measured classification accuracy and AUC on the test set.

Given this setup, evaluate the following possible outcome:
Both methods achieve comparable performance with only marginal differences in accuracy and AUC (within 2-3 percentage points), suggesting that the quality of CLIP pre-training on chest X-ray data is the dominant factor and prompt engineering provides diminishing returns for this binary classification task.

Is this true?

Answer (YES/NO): NO